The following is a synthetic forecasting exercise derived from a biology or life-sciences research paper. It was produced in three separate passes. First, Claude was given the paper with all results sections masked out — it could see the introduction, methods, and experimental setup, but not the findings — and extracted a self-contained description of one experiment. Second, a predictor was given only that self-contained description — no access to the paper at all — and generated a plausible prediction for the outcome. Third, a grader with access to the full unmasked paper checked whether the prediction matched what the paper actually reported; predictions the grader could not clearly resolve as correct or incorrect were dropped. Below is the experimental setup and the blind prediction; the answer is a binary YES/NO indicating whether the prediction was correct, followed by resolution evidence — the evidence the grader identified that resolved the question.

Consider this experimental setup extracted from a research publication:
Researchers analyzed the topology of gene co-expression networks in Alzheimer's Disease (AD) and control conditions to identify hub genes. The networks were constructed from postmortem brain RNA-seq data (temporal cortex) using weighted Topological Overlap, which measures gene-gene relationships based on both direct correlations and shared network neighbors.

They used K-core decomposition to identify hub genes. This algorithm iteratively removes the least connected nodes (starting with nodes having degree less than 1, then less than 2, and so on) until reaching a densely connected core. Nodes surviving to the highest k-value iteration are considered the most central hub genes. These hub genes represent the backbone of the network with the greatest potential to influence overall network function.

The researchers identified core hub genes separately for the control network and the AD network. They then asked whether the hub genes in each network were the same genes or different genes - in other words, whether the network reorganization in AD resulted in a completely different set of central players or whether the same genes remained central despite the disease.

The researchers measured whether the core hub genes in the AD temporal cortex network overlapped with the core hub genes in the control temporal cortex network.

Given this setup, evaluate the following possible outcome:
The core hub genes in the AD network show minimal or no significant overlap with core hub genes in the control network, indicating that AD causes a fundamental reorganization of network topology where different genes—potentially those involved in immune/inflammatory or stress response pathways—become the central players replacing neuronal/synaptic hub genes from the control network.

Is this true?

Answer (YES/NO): NO